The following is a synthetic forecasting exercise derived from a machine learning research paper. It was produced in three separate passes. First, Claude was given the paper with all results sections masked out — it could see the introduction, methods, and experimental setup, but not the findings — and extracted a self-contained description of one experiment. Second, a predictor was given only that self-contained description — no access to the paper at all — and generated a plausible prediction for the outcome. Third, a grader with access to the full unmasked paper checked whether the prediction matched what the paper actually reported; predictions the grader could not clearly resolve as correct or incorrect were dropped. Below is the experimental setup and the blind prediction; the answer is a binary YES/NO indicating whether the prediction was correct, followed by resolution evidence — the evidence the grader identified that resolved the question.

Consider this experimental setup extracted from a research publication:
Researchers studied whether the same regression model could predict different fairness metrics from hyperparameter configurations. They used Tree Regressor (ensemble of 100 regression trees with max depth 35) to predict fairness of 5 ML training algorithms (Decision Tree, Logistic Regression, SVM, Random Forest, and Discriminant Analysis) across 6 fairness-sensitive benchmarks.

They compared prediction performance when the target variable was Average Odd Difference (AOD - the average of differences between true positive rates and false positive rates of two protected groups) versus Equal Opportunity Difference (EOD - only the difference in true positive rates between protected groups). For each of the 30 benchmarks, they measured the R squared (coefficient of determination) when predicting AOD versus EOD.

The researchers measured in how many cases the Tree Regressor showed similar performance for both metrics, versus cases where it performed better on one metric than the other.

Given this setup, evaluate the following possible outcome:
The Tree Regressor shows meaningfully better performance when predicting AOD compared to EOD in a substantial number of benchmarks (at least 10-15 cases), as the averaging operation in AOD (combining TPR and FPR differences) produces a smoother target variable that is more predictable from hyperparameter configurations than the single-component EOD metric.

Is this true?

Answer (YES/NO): NO